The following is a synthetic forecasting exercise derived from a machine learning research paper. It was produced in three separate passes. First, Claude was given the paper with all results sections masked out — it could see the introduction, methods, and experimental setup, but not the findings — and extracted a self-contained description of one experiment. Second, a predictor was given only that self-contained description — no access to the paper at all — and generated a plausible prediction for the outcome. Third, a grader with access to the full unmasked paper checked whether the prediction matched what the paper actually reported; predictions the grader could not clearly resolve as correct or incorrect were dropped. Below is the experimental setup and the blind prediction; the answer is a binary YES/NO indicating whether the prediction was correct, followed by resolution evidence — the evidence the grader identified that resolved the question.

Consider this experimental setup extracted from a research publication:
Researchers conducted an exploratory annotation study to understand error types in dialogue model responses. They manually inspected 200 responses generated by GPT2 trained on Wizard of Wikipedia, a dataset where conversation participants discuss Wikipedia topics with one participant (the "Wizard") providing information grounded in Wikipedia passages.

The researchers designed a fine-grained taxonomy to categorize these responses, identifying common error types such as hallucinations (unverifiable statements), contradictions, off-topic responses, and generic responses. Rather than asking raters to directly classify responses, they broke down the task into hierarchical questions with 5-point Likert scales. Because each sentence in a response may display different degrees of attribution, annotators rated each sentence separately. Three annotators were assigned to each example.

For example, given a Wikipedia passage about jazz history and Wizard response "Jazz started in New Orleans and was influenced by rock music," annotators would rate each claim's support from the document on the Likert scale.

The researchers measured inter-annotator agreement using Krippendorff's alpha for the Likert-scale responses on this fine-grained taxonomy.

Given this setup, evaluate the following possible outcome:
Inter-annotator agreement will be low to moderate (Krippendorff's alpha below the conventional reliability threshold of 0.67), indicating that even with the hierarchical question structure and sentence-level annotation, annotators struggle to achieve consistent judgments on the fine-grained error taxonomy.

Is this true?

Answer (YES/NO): YES